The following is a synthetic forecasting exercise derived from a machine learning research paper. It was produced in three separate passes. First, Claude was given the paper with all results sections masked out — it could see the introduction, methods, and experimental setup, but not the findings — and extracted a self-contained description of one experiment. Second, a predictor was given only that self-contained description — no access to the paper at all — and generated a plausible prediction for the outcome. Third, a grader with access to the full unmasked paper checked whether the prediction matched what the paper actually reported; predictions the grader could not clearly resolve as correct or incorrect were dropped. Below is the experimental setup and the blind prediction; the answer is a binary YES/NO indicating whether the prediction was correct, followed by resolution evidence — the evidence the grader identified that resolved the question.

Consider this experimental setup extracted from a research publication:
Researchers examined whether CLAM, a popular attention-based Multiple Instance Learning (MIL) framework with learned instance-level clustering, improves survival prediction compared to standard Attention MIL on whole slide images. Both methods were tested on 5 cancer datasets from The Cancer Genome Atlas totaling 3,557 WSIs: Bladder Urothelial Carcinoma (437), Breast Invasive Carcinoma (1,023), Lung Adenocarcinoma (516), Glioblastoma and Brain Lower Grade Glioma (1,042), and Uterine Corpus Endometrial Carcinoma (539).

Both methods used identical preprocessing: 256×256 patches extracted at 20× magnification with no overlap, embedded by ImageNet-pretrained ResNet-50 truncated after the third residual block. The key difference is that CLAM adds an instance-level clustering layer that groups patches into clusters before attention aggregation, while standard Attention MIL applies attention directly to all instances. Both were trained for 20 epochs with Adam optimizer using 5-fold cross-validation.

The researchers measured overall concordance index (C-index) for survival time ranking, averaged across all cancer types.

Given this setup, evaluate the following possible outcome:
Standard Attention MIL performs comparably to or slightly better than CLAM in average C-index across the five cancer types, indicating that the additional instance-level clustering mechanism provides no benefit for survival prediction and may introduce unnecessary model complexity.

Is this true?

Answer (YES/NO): NO